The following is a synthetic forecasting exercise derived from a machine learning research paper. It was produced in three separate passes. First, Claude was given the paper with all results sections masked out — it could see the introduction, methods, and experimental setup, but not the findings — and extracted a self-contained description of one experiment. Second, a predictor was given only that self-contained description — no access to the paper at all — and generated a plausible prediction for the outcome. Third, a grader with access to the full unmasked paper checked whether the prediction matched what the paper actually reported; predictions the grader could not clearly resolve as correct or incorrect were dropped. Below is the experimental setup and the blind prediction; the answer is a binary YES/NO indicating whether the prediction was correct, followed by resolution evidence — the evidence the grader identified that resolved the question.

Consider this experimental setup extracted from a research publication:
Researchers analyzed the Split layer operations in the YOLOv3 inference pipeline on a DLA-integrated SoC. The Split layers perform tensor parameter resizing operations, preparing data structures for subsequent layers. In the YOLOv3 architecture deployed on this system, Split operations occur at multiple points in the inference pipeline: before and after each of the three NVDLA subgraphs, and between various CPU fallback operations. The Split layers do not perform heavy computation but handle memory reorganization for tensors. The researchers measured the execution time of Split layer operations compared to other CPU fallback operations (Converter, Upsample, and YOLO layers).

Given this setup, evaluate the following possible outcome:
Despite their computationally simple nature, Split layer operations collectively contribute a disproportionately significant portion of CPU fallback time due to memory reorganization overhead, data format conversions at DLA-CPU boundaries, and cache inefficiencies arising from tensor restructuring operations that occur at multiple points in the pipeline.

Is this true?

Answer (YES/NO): NO